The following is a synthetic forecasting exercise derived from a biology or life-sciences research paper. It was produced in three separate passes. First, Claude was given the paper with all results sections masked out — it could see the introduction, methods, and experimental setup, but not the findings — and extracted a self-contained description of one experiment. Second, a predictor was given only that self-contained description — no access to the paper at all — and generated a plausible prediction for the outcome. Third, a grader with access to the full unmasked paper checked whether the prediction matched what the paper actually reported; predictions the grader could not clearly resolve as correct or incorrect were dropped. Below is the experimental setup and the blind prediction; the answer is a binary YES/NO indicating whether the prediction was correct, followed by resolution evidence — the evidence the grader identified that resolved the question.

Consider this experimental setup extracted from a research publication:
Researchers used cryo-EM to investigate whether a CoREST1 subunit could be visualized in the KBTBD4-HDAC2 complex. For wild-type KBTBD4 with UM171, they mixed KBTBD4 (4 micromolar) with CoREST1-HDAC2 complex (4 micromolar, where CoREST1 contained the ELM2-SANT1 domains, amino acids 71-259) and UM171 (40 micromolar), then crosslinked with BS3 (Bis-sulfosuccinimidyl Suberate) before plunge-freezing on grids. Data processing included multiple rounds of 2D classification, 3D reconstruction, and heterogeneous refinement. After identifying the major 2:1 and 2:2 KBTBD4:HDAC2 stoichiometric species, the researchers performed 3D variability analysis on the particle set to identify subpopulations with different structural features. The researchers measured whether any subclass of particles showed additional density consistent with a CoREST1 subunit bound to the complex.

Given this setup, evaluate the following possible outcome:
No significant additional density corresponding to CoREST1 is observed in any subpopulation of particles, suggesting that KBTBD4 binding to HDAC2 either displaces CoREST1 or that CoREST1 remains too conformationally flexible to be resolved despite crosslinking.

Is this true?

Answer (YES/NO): NO